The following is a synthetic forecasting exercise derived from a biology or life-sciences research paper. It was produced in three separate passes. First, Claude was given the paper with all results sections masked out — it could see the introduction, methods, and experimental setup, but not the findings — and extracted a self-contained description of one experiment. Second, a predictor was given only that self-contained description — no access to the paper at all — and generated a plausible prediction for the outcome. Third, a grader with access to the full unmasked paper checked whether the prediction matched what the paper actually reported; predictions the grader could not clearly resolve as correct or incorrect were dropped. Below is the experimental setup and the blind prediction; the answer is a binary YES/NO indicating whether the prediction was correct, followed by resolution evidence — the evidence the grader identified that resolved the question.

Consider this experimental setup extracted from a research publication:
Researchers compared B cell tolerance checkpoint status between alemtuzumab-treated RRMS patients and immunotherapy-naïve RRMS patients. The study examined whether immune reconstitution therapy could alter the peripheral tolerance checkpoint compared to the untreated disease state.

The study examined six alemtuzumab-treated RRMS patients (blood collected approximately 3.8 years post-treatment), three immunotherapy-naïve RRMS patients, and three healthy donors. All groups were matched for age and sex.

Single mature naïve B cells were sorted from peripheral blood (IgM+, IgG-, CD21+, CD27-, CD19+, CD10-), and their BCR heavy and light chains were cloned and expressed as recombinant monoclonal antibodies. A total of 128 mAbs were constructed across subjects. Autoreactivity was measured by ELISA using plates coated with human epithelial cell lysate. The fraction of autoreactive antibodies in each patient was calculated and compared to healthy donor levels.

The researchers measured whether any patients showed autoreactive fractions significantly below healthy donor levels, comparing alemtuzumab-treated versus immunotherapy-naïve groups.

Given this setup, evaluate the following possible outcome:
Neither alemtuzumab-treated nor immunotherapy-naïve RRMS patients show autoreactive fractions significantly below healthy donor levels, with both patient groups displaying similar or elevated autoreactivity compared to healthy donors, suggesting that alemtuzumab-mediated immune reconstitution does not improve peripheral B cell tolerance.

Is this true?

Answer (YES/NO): NO